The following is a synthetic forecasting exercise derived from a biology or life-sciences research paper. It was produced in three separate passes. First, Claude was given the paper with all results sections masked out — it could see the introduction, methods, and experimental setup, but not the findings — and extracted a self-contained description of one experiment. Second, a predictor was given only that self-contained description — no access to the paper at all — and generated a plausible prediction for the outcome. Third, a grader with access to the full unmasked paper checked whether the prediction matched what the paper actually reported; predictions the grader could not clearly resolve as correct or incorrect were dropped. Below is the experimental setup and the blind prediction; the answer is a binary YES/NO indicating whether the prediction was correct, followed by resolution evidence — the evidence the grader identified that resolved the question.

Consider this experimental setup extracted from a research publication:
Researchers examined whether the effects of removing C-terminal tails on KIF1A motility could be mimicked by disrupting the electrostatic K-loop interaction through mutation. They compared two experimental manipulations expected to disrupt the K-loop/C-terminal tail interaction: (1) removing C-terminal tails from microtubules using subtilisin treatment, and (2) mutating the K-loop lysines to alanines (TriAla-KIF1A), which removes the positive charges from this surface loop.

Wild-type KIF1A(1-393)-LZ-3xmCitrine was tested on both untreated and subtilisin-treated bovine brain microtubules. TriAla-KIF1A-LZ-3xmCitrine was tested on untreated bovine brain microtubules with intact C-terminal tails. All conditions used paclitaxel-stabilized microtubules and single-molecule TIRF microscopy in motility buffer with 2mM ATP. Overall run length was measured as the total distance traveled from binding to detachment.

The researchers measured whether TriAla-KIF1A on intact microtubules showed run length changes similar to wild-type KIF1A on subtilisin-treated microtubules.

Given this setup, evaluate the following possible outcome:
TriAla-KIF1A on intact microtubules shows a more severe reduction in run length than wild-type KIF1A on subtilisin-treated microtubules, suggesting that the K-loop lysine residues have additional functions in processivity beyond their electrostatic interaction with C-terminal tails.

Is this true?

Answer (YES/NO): YES